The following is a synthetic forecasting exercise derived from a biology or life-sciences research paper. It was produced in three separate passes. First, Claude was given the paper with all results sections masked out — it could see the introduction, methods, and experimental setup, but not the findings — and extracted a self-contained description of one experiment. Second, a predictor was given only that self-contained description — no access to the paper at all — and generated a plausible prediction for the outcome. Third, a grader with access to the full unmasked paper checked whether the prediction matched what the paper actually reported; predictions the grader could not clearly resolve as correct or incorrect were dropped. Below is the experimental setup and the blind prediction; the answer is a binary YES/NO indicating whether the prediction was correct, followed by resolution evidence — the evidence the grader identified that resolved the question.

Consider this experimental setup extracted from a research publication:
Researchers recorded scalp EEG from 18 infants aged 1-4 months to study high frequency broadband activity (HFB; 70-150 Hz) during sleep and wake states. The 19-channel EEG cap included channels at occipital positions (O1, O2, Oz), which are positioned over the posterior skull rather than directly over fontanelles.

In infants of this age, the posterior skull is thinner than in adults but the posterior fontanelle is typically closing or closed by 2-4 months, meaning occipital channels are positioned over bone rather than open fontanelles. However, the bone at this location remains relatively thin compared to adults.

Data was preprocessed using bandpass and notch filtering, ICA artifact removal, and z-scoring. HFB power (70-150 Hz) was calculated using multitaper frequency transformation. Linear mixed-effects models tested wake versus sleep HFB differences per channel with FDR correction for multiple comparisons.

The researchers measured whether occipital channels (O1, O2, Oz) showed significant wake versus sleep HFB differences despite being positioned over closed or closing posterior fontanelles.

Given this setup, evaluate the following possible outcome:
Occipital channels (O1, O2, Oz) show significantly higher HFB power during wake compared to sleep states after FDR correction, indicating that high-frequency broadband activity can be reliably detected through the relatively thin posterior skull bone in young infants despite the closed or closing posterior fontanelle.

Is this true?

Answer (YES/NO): YES